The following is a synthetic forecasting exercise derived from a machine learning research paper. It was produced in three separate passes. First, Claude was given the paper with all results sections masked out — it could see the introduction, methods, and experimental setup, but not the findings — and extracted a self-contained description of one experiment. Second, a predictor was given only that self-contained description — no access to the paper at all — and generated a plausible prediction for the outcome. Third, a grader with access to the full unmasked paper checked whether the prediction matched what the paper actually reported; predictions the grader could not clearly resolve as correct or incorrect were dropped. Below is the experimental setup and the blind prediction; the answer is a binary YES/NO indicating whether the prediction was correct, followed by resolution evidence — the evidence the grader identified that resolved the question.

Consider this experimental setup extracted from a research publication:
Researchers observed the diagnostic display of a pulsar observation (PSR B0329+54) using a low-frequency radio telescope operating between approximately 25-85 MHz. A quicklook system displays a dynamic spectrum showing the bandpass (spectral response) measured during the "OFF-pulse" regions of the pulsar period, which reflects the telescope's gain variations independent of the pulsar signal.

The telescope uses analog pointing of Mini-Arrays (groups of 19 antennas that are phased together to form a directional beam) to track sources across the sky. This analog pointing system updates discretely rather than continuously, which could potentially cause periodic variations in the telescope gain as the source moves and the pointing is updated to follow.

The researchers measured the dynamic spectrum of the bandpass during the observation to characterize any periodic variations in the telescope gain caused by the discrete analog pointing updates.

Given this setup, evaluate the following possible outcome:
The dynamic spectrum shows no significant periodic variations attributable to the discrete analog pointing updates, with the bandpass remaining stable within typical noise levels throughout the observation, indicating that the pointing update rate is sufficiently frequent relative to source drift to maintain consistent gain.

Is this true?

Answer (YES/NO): NO